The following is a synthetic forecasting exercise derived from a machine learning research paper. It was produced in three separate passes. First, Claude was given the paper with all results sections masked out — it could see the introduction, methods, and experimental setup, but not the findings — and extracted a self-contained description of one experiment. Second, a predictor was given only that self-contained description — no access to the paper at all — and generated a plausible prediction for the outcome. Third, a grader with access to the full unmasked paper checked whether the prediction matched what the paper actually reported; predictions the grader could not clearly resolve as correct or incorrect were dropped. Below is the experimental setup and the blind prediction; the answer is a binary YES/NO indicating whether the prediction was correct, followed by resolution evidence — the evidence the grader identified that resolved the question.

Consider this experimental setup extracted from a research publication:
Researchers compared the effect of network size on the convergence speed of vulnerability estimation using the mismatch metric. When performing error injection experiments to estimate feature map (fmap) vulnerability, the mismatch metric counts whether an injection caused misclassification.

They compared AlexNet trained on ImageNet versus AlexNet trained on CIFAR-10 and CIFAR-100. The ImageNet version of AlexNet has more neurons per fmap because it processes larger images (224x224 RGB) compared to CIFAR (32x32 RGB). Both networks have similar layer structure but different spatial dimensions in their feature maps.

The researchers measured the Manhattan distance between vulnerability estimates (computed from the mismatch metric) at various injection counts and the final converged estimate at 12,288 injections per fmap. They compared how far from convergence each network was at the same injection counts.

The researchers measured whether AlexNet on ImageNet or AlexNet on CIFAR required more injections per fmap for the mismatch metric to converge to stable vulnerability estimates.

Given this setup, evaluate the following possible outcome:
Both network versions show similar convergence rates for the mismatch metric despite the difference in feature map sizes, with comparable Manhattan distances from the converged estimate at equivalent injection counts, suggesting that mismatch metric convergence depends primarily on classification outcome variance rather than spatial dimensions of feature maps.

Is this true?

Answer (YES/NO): NO